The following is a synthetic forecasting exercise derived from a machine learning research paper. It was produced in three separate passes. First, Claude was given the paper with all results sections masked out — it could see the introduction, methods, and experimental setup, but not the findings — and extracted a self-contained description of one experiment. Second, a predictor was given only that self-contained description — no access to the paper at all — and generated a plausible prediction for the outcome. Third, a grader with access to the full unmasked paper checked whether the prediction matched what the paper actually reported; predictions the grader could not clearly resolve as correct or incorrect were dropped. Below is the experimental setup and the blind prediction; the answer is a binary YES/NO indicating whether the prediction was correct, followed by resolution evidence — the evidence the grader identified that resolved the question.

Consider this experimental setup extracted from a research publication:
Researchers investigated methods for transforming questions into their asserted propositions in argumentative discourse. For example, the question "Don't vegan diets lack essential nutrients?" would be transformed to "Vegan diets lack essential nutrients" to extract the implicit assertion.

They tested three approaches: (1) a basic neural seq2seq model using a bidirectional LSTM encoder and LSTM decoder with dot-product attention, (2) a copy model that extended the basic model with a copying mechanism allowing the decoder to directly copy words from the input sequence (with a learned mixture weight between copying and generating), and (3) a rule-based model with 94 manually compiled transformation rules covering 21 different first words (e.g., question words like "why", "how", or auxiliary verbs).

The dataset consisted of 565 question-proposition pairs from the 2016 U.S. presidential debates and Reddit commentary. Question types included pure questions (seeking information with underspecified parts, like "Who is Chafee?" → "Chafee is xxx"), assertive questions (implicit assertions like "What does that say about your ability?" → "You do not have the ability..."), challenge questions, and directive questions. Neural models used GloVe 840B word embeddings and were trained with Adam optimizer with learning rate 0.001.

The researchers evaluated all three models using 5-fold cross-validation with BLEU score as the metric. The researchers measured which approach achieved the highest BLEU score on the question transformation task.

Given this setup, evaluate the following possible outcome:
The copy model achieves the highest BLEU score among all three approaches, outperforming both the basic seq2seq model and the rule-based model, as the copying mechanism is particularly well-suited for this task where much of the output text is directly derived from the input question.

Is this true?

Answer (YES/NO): NO